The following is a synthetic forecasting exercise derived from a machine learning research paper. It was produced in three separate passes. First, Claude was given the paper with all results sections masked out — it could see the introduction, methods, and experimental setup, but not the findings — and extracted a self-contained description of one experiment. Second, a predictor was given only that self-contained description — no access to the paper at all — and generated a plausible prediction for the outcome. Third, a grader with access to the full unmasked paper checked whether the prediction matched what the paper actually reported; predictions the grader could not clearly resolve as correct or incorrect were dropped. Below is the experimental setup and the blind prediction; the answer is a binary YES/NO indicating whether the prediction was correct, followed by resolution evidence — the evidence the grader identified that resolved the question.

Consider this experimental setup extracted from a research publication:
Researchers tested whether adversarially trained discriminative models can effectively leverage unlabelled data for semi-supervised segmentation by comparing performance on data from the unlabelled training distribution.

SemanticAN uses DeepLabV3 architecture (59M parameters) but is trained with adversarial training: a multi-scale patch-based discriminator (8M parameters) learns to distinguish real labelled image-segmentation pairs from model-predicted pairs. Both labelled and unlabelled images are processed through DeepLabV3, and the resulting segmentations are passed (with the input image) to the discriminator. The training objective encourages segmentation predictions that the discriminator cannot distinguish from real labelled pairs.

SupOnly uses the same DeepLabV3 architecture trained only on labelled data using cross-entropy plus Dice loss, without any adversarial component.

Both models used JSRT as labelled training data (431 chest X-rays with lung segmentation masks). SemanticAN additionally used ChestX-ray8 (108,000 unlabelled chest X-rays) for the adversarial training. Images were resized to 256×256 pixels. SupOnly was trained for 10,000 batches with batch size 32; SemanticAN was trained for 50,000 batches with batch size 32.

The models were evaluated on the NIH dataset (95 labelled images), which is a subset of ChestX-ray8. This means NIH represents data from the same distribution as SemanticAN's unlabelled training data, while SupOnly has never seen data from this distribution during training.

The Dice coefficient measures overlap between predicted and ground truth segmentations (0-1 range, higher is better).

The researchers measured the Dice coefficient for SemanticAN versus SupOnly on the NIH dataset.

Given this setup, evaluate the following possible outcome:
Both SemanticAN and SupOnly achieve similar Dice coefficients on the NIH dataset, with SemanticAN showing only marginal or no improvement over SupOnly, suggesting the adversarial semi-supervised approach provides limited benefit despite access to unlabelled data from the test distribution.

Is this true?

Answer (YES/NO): NO